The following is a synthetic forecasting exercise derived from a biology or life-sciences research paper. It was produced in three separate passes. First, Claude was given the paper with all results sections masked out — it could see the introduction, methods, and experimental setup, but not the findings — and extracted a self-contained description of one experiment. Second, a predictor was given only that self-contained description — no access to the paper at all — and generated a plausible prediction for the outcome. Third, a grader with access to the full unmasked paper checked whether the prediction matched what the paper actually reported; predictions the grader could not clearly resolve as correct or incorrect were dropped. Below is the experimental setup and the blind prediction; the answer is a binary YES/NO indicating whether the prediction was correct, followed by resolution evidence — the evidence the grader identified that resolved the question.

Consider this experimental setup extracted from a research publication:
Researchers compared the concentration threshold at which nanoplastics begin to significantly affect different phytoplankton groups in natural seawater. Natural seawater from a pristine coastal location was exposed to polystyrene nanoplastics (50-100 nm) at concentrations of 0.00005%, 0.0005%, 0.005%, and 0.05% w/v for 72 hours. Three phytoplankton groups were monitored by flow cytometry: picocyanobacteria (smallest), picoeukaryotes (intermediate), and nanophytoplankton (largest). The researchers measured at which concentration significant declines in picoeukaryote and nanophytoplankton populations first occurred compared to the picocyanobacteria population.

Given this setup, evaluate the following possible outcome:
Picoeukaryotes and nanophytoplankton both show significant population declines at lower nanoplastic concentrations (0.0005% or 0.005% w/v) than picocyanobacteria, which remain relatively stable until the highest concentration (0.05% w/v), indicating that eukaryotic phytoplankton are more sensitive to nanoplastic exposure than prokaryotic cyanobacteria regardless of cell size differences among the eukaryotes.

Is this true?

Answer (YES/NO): YES